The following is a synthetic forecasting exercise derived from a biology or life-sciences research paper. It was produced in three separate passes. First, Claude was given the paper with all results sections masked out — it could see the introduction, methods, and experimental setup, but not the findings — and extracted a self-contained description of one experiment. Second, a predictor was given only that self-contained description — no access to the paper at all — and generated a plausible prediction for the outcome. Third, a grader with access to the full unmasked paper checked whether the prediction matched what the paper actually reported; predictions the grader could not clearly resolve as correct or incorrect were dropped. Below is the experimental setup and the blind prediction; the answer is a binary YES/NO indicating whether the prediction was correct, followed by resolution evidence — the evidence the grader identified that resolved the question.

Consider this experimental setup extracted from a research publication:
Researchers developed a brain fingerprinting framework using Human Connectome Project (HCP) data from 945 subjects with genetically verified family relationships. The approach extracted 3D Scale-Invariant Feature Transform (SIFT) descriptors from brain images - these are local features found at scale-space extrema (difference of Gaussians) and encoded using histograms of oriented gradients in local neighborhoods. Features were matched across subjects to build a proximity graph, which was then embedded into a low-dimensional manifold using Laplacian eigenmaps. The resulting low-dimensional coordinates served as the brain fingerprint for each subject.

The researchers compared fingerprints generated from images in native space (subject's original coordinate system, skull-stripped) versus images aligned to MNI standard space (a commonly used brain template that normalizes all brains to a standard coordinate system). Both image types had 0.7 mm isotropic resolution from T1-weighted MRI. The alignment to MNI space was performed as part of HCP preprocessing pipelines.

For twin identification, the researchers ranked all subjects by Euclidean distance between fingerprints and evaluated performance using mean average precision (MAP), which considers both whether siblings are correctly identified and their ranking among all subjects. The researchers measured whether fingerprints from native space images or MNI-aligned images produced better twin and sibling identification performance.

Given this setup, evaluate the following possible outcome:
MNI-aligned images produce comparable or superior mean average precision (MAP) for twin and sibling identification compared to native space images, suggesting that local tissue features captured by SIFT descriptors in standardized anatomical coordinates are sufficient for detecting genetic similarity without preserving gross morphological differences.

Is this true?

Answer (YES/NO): NO